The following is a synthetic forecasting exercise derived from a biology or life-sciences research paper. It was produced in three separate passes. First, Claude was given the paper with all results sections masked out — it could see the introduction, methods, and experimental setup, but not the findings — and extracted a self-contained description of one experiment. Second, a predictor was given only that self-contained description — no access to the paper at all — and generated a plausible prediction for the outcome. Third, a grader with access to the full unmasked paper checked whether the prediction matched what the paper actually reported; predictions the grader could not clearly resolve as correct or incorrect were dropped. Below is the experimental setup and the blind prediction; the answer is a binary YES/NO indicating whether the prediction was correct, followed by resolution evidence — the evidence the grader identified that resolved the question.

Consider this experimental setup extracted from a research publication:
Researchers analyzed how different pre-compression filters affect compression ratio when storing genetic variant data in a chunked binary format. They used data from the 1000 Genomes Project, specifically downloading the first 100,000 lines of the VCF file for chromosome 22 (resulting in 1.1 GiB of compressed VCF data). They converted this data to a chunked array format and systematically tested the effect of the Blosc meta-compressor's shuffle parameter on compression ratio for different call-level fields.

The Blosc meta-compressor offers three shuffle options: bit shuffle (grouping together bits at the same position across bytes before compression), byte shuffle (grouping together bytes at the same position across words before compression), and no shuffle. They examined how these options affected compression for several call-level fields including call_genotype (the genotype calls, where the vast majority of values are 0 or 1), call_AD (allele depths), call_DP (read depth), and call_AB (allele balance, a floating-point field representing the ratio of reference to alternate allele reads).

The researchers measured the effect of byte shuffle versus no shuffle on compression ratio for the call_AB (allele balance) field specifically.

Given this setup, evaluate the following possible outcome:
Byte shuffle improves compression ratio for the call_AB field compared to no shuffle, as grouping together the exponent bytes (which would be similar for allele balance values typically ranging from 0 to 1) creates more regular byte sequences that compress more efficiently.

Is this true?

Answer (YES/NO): NO